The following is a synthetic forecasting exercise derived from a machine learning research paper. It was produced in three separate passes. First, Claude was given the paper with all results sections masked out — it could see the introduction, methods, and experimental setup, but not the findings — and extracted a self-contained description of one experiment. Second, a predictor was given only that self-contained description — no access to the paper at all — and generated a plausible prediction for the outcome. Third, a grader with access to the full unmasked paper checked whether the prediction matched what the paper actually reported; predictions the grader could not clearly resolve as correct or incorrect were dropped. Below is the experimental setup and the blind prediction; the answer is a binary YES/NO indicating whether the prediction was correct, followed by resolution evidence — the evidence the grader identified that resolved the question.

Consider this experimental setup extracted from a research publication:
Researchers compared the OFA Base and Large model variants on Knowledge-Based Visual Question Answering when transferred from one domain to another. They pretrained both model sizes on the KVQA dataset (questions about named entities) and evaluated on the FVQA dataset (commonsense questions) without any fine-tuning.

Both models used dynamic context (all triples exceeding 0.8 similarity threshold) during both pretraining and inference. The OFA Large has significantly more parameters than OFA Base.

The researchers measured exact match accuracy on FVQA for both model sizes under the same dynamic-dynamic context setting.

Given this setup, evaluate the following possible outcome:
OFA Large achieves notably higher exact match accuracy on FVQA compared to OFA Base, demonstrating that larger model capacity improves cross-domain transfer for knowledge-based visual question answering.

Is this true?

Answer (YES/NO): YES